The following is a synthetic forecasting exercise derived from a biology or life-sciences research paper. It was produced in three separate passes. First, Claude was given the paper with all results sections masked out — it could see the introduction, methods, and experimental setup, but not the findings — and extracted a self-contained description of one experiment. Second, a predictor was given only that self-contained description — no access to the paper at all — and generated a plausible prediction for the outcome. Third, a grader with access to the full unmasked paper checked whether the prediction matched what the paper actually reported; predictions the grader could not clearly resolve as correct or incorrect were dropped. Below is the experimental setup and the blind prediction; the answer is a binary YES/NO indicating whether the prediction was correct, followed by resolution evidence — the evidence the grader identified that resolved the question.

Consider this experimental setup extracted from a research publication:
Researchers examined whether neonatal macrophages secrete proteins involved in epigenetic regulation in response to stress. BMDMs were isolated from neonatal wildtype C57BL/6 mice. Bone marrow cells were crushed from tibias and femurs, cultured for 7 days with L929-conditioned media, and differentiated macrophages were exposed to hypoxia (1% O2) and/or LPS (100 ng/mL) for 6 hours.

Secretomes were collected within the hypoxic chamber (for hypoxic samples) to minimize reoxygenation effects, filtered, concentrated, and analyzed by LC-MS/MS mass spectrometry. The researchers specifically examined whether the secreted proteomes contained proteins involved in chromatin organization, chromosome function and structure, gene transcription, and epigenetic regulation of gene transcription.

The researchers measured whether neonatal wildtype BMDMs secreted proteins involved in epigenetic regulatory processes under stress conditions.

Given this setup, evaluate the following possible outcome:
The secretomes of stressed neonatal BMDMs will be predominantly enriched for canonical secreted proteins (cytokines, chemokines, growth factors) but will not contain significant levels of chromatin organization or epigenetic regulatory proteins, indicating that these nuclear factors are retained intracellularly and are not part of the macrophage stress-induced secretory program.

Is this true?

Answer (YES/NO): NO